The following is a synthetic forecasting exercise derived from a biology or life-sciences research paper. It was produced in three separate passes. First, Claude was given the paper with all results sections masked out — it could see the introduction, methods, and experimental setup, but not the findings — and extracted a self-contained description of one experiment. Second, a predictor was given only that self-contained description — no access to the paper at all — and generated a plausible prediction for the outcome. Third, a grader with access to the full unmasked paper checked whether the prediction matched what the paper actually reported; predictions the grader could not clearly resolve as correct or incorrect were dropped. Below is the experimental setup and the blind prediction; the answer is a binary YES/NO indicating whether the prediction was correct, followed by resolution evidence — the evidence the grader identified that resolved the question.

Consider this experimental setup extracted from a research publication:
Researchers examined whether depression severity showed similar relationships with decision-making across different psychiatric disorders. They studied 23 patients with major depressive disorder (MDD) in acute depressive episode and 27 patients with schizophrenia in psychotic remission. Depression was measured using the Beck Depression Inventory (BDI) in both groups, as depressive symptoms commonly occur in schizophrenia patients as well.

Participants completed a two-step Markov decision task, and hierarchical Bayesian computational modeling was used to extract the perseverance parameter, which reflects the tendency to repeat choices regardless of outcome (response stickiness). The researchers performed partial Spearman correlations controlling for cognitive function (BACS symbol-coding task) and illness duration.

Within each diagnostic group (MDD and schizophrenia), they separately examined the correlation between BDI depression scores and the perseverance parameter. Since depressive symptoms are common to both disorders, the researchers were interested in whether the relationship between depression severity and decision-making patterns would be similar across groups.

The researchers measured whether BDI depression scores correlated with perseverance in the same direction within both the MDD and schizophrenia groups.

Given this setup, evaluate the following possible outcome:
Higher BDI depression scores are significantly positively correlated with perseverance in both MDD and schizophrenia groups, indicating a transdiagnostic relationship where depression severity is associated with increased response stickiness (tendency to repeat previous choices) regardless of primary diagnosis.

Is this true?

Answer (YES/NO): NO